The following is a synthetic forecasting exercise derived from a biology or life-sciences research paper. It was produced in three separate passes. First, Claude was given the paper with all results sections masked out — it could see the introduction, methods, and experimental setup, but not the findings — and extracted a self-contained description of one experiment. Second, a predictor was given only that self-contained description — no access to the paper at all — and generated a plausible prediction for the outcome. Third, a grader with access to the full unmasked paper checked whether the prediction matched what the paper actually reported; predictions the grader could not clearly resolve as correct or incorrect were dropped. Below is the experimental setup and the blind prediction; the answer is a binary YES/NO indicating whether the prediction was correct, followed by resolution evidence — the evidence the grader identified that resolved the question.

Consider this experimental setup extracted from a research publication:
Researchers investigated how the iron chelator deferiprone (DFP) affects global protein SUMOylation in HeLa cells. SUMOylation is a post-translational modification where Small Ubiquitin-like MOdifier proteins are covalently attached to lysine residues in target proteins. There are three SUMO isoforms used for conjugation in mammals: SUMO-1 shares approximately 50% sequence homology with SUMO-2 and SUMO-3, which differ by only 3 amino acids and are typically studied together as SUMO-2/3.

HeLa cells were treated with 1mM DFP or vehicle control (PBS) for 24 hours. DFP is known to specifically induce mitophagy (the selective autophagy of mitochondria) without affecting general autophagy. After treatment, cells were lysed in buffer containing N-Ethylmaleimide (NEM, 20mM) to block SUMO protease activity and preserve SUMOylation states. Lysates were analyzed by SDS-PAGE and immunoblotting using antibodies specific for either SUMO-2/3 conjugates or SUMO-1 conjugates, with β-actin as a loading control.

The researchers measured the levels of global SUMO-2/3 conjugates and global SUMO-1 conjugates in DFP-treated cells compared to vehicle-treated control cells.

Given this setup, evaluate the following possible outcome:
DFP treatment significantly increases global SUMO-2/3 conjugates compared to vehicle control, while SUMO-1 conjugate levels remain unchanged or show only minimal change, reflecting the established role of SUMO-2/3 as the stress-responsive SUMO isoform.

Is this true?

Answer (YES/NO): NO